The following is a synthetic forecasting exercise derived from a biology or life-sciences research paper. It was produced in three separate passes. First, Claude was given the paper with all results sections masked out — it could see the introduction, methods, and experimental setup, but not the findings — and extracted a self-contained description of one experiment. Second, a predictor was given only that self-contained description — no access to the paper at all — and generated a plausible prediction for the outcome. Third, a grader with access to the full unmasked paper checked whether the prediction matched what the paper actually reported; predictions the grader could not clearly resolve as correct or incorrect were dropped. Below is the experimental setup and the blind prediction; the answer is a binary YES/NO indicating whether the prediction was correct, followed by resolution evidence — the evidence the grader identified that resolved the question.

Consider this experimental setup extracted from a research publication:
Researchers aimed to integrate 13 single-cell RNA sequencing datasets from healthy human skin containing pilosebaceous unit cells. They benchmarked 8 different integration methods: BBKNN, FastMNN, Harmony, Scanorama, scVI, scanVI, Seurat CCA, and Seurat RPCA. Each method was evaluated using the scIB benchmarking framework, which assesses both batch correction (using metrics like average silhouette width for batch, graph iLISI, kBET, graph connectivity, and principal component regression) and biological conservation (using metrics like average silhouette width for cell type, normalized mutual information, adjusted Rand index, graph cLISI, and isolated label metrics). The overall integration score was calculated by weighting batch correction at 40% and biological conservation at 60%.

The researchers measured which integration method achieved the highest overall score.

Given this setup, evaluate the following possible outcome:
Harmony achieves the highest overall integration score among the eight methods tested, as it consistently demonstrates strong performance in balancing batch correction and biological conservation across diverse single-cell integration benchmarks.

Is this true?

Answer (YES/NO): NO